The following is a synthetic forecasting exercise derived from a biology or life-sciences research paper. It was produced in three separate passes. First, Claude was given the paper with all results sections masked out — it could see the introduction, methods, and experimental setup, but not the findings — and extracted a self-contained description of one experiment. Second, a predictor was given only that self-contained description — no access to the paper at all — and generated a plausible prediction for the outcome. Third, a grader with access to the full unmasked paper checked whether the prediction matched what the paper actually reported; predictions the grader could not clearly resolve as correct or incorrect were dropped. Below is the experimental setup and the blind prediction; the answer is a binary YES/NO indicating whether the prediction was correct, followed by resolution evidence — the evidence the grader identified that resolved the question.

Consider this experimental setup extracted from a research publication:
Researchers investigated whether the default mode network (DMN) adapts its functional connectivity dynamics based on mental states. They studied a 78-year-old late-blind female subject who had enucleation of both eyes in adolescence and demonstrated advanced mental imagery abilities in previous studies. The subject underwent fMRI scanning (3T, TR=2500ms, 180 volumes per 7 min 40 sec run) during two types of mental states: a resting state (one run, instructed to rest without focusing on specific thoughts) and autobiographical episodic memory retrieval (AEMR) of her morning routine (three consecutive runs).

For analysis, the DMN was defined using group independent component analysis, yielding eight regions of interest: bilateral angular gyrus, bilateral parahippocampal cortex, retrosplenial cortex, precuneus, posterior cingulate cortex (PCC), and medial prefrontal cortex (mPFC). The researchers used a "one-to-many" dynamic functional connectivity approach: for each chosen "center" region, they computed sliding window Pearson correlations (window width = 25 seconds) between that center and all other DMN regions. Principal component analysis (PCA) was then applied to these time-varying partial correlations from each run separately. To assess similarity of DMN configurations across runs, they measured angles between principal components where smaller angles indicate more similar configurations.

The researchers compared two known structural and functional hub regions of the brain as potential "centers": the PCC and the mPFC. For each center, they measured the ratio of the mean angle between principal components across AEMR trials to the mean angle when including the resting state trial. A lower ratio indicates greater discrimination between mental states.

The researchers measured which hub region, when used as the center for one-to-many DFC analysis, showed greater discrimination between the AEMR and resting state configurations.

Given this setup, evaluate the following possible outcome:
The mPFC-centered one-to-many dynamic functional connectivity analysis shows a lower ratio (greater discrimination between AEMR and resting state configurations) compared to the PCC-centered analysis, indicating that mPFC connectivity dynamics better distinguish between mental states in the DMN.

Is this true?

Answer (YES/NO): NO